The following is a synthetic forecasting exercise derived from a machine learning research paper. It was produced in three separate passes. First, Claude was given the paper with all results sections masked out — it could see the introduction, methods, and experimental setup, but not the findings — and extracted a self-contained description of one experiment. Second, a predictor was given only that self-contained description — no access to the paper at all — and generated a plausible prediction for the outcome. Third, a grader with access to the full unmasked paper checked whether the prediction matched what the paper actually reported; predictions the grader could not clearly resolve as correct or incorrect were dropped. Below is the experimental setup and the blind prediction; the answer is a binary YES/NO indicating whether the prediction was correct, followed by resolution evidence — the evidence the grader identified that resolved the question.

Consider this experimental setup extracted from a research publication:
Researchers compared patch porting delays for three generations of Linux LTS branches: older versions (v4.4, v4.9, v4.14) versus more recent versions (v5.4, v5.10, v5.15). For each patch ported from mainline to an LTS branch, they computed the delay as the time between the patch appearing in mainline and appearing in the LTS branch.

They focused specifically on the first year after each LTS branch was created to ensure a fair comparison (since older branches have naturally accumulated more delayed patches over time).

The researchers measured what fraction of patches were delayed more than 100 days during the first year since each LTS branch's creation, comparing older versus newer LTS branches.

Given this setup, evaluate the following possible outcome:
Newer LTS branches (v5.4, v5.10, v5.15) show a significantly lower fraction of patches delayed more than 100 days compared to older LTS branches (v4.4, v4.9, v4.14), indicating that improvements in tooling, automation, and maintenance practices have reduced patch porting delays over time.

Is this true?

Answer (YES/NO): YES